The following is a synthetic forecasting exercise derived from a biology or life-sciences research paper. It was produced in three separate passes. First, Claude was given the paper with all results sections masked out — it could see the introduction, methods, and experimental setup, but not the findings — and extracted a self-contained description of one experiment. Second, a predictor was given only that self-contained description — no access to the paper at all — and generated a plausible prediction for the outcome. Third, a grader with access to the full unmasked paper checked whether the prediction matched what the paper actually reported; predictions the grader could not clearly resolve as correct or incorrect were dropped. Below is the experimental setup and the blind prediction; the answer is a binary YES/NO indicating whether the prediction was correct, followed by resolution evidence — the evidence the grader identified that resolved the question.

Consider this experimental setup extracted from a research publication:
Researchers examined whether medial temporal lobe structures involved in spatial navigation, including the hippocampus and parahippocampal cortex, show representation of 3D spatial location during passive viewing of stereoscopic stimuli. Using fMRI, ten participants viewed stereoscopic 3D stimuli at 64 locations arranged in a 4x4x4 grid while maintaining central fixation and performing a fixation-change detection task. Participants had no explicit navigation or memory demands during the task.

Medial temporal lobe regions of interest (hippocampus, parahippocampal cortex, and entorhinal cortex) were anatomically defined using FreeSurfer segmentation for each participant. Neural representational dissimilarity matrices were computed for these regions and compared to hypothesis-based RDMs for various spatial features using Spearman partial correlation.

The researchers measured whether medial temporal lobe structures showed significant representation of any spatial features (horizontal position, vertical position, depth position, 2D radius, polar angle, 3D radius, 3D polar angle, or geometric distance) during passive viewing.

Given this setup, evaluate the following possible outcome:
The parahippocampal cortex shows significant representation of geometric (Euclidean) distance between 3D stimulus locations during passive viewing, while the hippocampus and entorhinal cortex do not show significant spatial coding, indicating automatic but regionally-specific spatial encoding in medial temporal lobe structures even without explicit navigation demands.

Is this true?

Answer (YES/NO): YES